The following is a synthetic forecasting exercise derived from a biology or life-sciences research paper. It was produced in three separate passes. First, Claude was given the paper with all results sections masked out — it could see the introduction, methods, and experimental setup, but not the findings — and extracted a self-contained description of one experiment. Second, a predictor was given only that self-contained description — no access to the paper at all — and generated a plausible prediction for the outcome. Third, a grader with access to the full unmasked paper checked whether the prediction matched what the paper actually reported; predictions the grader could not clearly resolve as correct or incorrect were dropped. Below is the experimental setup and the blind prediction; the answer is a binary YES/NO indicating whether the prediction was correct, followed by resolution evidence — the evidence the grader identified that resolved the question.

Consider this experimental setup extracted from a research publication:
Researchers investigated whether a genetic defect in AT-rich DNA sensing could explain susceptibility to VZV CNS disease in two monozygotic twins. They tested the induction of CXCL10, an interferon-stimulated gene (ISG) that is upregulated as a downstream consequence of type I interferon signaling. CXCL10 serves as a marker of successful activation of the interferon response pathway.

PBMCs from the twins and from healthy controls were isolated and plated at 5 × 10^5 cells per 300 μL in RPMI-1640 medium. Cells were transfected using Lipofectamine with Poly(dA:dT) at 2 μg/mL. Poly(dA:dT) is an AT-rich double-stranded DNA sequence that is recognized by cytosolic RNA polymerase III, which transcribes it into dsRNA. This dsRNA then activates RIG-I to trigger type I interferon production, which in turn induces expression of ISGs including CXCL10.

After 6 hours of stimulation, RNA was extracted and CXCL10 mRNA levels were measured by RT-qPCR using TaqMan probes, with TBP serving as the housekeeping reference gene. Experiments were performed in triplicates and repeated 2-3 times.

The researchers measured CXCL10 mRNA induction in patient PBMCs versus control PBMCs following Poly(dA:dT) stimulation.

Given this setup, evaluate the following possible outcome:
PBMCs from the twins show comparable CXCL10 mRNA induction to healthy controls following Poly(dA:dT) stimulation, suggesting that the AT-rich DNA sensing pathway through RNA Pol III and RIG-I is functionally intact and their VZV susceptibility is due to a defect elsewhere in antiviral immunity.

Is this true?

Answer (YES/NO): NO